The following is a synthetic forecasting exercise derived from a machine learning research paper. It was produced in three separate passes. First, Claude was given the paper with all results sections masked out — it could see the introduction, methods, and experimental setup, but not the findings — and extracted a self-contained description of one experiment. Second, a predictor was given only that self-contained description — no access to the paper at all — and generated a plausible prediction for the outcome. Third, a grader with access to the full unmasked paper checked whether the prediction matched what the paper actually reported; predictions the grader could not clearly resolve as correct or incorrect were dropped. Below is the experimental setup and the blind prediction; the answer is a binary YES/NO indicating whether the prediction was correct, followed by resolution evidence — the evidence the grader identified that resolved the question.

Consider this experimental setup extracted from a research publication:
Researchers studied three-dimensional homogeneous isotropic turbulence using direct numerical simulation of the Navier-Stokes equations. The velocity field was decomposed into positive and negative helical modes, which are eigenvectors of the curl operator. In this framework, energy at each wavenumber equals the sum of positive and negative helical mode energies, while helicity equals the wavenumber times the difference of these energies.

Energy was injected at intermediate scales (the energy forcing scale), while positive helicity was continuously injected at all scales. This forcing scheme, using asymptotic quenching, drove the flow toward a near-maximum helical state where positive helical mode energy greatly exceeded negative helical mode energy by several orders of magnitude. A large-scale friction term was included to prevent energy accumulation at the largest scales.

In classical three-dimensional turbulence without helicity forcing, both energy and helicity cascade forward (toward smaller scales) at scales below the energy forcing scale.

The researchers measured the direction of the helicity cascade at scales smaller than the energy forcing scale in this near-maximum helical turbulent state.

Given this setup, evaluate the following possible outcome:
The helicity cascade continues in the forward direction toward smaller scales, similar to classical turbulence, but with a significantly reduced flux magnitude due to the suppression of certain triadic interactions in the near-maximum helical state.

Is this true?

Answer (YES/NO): NO